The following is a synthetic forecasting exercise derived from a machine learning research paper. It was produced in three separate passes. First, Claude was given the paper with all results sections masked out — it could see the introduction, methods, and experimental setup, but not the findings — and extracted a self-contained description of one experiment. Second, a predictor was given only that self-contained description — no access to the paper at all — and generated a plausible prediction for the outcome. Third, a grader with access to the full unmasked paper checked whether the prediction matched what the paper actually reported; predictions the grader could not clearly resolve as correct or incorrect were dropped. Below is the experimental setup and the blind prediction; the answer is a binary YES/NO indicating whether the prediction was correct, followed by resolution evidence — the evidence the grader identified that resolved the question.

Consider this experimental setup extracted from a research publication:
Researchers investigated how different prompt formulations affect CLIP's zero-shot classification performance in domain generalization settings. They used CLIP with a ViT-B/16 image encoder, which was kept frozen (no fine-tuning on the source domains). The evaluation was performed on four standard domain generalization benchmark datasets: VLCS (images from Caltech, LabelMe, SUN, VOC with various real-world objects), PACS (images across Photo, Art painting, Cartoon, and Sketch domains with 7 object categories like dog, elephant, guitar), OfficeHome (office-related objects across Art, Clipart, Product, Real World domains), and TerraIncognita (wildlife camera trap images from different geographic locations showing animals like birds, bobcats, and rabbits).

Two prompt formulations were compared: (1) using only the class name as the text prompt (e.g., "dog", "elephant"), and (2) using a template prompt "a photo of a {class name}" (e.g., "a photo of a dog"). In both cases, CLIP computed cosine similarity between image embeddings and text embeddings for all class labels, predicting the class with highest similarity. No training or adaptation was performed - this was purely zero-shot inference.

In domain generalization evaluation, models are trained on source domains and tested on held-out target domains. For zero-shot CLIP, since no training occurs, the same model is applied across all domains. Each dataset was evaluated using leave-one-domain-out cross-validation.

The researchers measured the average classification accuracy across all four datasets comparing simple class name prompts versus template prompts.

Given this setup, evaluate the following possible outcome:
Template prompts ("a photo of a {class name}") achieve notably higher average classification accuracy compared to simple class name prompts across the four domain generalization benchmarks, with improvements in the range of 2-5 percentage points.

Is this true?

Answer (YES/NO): NO